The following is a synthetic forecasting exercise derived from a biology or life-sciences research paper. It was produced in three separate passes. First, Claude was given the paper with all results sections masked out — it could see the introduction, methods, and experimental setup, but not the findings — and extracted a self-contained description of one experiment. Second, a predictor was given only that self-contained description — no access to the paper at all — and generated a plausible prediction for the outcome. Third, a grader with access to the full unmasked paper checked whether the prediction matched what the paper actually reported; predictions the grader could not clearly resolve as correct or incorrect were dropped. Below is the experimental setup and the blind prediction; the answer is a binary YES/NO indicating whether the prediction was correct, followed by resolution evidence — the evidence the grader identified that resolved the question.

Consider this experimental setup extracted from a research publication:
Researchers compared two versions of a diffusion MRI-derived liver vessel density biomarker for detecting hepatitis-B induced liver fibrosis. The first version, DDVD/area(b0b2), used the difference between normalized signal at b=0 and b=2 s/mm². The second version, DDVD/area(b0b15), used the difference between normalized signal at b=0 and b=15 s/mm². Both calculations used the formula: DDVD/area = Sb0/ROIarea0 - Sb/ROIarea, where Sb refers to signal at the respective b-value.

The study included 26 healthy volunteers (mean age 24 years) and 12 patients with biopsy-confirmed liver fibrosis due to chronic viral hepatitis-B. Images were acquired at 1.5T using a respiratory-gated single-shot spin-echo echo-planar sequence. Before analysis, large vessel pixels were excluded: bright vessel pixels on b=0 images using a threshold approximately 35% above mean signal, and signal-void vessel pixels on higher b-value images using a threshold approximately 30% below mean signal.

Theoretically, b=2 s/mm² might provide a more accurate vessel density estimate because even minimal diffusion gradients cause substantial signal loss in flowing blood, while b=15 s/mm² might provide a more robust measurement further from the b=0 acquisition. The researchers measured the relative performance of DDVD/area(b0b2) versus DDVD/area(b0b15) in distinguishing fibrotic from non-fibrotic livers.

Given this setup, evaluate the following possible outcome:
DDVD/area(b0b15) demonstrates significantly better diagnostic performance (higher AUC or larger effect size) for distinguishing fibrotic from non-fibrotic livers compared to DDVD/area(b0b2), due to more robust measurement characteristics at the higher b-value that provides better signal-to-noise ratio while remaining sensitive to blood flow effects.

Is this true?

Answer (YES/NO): NO